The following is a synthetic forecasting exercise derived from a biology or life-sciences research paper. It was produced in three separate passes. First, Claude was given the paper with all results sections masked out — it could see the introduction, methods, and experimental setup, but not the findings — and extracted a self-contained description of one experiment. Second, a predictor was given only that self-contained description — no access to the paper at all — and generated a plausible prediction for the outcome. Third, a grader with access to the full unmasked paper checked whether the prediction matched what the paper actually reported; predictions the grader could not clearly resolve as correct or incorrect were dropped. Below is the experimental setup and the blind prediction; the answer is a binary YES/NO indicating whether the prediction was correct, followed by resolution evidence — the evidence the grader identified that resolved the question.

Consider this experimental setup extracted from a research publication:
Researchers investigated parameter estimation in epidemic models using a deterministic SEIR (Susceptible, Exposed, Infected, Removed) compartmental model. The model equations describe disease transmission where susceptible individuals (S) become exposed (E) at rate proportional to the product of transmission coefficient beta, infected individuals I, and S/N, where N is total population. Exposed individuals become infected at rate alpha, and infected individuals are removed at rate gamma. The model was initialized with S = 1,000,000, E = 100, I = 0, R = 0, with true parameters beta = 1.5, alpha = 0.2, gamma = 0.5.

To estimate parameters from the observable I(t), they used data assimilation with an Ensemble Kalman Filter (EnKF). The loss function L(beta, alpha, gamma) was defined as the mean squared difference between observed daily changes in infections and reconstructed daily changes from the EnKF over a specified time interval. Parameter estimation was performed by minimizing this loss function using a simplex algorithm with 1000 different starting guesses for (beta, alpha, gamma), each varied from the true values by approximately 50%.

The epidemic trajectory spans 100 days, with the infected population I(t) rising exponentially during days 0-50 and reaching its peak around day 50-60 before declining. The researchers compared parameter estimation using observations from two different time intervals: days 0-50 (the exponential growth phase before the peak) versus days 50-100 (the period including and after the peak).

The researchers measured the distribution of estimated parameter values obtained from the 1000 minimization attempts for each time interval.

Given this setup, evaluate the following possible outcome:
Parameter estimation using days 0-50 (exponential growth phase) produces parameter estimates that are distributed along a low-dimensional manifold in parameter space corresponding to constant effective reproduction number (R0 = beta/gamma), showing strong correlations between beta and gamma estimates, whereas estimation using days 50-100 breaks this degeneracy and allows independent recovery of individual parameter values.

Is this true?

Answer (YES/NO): NO